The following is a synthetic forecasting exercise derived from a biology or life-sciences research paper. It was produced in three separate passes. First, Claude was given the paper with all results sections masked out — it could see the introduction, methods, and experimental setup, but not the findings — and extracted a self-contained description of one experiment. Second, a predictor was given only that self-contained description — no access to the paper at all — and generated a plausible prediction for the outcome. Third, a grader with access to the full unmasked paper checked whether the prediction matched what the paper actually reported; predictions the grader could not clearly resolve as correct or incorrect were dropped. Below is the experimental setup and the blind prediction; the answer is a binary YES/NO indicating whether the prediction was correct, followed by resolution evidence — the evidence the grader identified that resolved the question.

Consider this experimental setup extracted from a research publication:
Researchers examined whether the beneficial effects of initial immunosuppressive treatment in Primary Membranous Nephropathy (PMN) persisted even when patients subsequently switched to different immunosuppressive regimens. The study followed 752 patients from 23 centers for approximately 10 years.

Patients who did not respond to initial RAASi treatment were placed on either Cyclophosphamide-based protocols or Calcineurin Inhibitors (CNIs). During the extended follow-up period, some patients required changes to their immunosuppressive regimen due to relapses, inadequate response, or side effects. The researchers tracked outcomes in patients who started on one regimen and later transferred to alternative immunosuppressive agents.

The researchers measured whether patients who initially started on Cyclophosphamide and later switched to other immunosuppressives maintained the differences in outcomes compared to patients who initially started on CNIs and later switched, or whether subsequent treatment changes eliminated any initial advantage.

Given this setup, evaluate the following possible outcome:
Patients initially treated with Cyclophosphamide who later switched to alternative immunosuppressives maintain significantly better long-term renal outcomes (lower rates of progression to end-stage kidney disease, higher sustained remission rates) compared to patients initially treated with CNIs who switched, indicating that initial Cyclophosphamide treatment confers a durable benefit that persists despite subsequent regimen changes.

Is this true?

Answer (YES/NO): YES